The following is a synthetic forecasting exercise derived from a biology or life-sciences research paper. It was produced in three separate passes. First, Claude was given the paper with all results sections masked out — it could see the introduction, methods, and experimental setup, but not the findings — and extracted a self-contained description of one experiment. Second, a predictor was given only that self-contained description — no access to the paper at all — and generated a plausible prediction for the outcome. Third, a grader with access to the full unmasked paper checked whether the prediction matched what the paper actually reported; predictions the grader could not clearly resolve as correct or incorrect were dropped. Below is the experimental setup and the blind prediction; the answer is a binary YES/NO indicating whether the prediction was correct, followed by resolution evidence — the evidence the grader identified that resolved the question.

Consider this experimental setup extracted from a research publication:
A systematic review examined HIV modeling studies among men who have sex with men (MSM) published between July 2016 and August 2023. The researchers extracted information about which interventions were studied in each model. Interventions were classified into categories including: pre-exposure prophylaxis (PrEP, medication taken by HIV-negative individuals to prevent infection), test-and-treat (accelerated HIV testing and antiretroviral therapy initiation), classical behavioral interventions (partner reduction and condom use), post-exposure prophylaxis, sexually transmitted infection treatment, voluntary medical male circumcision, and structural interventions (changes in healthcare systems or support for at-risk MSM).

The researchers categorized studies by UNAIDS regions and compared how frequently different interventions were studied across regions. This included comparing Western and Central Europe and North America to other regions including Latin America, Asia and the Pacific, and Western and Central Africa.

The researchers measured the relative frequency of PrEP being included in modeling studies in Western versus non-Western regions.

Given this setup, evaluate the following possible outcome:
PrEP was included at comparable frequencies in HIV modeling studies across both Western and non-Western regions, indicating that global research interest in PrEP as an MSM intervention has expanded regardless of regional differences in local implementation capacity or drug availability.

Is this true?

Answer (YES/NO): NO